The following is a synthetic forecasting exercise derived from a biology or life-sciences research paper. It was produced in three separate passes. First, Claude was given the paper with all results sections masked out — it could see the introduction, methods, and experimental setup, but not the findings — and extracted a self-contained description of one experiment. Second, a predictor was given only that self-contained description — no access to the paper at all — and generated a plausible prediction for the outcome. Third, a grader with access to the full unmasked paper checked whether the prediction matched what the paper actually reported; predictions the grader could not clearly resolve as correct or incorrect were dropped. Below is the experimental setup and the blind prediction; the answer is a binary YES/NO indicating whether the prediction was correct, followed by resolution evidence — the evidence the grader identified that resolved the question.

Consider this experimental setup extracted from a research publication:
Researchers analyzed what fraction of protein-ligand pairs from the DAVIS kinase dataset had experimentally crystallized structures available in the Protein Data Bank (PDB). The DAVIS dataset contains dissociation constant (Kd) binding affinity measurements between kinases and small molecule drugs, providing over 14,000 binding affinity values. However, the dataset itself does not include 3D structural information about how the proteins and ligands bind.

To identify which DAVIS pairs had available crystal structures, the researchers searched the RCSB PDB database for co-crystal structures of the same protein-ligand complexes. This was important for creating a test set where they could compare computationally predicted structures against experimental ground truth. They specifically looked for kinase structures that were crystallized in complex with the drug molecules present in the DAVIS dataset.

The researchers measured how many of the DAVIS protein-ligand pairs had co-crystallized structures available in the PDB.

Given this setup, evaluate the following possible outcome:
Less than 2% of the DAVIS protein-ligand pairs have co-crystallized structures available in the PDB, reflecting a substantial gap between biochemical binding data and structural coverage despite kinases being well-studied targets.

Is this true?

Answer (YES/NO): YES